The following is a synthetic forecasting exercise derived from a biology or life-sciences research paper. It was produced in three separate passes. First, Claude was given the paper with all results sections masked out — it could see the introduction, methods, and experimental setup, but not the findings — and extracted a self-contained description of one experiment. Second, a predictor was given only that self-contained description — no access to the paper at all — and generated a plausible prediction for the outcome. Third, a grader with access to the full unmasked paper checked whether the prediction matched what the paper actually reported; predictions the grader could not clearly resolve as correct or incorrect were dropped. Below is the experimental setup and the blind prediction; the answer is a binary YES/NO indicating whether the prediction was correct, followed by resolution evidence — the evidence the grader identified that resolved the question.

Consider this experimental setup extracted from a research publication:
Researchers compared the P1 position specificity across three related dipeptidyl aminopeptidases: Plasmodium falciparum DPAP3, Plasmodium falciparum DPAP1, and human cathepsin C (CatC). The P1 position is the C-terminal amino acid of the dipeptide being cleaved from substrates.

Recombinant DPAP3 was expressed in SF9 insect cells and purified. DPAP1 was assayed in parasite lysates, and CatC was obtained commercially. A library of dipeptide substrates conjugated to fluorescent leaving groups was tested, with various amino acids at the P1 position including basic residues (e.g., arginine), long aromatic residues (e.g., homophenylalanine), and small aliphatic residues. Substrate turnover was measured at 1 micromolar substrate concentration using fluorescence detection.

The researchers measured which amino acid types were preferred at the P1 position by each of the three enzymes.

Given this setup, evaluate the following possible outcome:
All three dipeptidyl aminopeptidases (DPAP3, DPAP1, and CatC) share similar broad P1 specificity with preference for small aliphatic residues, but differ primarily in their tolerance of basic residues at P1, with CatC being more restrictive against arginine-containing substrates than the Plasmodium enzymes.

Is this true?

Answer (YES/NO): NO